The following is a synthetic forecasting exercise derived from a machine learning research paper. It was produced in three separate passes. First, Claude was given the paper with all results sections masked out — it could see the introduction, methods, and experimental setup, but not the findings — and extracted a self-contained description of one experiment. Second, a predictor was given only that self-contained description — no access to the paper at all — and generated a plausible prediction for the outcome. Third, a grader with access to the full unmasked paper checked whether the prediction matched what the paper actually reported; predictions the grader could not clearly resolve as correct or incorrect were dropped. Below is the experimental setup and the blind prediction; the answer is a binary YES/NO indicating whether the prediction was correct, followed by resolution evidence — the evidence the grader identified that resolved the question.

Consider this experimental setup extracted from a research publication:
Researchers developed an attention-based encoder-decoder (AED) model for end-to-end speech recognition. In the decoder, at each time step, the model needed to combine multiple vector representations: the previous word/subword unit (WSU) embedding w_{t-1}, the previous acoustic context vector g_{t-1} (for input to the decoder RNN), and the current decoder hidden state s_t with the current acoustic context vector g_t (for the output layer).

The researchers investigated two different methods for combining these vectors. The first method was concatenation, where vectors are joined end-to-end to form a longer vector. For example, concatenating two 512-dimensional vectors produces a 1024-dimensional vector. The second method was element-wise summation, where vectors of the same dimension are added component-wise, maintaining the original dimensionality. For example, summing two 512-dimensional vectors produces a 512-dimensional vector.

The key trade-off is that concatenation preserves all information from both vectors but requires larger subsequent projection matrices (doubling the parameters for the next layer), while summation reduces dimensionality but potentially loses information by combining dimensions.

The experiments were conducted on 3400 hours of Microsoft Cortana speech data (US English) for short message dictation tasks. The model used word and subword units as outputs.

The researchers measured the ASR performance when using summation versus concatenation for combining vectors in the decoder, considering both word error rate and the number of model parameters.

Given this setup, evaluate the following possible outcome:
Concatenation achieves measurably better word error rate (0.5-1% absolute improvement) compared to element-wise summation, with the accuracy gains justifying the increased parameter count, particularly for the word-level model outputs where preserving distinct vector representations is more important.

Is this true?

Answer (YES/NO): NO